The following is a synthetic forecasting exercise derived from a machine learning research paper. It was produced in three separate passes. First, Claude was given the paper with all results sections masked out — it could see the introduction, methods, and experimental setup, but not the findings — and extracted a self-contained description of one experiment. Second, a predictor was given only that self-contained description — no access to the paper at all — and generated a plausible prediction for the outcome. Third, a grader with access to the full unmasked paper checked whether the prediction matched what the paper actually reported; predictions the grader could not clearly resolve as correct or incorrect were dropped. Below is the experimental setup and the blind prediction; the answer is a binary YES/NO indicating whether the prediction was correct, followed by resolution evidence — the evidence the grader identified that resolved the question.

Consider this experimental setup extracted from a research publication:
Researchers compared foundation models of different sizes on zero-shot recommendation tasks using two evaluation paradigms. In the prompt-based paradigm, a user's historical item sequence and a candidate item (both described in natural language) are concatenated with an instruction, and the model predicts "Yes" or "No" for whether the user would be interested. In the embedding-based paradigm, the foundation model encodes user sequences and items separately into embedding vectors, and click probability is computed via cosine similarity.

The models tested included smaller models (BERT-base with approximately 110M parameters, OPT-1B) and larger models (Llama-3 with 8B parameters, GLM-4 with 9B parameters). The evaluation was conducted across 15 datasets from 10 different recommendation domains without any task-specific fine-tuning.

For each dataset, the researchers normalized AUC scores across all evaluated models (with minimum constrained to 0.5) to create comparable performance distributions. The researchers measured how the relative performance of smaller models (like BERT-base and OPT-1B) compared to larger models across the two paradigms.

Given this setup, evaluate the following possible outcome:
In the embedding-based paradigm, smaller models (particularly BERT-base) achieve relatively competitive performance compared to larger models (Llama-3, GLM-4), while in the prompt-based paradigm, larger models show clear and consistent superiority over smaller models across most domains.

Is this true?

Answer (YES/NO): YES